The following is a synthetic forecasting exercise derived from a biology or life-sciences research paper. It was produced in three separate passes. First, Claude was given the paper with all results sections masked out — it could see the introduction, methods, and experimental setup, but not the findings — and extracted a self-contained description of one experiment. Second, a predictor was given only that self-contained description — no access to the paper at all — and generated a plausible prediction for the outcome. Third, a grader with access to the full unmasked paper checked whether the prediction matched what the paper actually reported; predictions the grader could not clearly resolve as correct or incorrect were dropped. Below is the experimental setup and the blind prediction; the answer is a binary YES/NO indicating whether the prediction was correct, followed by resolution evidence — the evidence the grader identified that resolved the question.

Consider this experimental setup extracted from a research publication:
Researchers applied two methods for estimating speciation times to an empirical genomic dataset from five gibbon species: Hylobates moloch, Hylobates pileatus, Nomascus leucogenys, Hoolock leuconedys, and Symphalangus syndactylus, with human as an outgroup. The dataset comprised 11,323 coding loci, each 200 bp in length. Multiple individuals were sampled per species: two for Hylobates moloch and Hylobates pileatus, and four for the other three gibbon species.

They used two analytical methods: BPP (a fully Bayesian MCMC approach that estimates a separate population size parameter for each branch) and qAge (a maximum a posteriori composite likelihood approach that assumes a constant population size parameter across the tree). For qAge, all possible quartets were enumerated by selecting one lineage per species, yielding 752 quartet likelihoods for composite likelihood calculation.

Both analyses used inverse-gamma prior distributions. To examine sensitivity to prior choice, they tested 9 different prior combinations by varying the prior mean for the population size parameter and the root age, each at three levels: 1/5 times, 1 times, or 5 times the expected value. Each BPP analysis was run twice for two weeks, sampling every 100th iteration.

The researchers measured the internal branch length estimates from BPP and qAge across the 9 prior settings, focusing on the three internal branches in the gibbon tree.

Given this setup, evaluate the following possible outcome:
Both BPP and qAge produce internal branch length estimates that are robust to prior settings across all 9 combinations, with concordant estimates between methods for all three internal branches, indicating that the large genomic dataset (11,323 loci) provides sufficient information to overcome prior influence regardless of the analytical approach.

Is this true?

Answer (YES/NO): NO